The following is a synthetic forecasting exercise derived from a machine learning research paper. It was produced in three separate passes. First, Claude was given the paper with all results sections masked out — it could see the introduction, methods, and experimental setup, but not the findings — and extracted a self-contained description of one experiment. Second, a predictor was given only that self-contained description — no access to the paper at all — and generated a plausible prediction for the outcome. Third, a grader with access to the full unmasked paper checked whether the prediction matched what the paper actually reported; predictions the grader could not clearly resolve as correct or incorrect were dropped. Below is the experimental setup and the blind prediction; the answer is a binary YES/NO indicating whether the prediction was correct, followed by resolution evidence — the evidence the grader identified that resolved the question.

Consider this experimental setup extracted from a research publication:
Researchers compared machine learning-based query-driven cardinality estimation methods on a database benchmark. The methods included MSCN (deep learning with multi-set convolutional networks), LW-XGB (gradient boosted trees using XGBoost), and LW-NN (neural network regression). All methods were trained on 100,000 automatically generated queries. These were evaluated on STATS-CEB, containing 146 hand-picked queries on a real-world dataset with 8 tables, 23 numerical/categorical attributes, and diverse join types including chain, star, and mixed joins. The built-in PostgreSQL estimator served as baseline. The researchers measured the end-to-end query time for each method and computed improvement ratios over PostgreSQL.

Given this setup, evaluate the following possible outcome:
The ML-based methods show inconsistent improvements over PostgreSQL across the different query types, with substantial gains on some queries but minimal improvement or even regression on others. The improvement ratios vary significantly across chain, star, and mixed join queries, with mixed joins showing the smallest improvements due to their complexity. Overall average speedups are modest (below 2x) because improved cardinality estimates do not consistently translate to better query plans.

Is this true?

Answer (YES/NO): NO